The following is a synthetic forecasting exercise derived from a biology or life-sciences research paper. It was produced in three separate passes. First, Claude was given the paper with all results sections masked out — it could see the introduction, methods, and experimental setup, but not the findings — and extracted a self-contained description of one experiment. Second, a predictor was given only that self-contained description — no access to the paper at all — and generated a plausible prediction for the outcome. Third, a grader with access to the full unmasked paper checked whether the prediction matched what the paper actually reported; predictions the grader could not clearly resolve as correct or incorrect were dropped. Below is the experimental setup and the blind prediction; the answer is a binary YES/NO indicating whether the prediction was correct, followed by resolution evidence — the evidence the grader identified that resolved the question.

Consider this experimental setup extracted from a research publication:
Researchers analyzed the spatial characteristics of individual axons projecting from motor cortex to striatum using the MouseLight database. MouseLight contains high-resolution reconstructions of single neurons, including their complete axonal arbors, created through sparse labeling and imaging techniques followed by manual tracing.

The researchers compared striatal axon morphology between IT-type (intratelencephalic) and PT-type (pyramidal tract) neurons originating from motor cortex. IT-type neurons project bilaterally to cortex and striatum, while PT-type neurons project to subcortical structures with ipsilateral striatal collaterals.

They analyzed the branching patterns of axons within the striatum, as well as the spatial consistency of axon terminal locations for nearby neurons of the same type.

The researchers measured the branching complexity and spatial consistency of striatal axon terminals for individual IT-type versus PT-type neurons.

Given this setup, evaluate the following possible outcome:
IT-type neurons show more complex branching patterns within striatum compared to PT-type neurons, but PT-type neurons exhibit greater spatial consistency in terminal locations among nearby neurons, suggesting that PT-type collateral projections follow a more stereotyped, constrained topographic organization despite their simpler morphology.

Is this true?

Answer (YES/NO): NO